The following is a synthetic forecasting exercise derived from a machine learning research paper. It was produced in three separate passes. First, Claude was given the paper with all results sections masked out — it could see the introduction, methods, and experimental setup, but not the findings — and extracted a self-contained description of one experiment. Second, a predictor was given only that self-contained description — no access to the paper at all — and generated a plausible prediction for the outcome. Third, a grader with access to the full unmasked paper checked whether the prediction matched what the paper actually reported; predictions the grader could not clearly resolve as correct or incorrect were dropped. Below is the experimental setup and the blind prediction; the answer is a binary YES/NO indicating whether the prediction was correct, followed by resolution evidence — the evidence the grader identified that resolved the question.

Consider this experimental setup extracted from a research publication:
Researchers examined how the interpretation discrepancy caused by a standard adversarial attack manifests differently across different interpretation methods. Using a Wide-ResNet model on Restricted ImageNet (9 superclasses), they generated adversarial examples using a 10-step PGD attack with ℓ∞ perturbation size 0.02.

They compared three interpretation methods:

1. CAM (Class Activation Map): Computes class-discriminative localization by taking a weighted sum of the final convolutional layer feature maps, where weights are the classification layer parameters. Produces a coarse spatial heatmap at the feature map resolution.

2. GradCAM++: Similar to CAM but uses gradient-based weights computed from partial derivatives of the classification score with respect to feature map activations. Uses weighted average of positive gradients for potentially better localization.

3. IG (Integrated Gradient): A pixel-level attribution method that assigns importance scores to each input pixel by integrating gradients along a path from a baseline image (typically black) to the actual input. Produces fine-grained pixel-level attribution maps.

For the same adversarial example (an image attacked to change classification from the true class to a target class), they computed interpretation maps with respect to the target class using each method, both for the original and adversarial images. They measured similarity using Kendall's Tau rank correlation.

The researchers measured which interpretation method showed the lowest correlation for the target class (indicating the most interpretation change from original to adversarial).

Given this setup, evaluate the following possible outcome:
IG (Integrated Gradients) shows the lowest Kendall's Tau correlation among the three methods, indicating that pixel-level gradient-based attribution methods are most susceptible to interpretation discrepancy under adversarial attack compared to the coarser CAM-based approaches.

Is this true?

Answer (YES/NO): YES